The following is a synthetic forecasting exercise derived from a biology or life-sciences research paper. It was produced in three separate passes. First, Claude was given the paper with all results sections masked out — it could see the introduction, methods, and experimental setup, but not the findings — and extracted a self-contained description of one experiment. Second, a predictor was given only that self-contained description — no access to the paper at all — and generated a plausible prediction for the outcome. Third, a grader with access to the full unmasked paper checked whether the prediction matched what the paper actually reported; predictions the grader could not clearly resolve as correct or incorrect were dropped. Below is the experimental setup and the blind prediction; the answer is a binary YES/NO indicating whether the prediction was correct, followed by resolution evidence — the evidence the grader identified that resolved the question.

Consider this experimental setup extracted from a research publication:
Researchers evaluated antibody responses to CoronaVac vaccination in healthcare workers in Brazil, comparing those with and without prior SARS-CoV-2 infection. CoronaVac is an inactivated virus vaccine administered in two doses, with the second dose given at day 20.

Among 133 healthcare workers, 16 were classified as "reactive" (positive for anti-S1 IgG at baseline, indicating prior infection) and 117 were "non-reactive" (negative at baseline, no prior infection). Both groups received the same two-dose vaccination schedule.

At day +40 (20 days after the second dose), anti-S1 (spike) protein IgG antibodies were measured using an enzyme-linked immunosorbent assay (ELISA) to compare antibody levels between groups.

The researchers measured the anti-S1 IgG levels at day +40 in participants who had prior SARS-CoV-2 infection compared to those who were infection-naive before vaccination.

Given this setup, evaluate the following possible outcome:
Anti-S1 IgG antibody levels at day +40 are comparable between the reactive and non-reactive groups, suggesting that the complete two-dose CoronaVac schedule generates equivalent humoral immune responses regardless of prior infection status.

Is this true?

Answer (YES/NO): YES